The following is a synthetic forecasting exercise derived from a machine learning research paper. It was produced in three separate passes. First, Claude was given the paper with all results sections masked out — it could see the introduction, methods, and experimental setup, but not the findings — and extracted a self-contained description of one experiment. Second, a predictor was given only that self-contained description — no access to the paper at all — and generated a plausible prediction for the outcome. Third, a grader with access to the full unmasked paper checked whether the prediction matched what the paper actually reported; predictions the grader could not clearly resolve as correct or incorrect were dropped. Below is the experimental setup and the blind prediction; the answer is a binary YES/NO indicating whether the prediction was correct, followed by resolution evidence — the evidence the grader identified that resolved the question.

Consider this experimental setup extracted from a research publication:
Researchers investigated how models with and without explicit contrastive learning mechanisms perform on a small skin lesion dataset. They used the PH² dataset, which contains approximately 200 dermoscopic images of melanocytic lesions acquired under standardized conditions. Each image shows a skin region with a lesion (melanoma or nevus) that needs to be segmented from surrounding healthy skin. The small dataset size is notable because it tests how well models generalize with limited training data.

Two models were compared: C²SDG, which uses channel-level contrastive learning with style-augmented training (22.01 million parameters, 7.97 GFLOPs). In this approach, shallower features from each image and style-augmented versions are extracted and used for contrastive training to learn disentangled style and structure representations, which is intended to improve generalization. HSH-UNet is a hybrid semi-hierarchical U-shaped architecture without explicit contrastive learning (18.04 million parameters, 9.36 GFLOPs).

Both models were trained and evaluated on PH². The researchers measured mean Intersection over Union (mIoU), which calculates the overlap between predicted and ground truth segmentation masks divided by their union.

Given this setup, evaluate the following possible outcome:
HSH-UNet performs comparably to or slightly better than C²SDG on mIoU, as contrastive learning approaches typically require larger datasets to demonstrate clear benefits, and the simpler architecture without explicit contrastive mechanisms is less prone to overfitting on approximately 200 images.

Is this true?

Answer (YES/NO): YES